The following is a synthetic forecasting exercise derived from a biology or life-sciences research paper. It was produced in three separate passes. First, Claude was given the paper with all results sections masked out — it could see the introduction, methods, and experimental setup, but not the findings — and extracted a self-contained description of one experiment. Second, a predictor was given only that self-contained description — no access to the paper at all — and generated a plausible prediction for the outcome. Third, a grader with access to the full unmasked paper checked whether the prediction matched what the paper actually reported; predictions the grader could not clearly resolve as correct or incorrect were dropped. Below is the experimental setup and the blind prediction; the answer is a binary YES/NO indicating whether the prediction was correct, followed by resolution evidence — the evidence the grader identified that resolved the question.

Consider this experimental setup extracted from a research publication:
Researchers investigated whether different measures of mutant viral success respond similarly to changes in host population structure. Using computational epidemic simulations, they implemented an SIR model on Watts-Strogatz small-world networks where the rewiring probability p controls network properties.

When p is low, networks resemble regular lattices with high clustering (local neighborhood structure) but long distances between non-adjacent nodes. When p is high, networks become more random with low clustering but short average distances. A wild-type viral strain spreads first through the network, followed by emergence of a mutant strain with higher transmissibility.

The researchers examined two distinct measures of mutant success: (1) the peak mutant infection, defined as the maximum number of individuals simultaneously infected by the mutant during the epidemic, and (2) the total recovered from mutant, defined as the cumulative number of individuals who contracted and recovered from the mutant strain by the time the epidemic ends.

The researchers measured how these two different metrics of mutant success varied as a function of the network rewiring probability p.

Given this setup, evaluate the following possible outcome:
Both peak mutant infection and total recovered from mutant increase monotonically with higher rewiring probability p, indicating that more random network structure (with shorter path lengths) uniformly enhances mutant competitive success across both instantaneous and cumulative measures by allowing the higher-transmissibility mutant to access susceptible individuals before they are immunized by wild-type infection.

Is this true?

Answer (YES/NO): NO